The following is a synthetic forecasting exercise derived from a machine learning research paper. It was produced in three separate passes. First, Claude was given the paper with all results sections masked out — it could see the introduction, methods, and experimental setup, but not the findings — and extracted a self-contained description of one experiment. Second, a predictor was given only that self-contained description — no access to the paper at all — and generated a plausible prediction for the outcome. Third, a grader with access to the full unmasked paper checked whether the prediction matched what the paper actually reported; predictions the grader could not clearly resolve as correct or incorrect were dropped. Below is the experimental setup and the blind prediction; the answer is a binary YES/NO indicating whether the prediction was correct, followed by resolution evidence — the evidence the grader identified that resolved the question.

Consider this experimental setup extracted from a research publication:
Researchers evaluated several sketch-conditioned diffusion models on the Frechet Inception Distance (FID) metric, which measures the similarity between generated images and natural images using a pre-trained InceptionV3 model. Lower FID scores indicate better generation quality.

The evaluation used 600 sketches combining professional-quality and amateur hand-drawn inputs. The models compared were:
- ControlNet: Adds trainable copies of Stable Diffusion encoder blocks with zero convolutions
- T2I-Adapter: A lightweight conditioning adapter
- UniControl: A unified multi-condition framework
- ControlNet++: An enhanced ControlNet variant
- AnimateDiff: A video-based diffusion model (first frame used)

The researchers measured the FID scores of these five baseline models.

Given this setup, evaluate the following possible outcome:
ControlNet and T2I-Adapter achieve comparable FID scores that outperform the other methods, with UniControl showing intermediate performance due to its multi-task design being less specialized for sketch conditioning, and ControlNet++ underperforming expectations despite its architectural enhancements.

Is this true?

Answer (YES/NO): NO